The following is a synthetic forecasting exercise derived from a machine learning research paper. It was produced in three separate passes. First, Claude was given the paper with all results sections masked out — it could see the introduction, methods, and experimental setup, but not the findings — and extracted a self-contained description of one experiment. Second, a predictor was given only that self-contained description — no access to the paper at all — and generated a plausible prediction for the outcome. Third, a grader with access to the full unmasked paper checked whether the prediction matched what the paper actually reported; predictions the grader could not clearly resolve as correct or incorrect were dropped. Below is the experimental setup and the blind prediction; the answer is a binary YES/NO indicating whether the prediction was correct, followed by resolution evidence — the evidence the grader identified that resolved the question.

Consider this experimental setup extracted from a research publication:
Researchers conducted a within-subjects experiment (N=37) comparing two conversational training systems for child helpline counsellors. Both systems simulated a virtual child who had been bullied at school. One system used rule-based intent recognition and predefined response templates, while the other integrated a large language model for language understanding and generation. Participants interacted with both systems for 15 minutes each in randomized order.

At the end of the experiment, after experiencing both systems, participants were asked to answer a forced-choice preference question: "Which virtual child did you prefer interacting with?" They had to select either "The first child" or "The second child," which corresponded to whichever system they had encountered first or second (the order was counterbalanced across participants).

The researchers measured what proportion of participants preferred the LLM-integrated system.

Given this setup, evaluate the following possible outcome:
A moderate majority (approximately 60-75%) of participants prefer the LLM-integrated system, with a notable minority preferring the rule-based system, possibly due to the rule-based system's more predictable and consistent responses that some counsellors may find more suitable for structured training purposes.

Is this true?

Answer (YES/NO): YES